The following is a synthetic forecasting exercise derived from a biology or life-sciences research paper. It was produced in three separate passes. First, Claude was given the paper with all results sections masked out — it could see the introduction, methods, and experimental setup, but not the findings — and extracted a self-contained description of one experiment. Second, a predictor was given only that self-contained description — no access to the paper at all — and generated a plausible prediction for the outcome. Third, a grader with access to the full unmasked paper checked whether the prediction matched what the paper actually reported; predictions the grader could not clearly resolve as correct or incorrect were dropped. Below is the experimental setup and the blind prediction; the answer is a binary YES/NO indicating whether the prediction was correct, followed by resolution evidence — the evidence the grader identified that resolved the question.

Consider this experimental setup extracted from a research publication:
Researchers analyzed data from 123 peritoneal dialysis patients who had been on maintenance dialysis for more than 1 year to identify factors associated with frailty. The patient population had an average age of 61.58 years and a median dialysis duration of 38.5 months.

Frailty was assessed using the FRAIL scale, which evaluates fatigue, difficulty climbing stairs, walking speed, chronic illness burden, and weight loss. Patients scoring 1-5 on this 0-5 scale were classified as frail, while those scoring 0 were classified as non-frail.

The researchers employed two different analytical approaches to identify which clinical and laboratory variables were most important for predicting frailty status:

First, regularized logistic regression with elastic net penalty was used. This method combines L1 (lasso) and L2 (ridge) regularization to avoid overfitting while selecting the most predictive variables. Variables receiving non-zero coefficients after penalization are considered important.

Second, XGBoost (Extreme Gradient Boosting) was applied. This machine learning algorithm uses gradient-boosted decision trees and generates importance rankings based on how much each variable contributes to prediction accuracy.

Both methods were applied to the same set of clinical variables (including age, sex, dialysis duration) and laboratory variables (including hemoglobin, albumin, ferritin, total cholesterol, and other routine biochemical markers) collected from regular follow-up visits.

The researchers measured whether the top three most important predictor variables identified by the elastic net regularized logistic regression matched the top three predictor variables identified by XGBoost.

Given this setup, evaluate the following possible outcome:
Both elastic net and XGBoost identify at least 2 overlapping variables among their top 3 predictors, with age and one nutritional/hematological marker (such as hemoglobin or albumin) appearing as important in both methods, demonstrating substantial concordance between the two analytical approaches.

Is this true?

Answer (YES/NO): NO